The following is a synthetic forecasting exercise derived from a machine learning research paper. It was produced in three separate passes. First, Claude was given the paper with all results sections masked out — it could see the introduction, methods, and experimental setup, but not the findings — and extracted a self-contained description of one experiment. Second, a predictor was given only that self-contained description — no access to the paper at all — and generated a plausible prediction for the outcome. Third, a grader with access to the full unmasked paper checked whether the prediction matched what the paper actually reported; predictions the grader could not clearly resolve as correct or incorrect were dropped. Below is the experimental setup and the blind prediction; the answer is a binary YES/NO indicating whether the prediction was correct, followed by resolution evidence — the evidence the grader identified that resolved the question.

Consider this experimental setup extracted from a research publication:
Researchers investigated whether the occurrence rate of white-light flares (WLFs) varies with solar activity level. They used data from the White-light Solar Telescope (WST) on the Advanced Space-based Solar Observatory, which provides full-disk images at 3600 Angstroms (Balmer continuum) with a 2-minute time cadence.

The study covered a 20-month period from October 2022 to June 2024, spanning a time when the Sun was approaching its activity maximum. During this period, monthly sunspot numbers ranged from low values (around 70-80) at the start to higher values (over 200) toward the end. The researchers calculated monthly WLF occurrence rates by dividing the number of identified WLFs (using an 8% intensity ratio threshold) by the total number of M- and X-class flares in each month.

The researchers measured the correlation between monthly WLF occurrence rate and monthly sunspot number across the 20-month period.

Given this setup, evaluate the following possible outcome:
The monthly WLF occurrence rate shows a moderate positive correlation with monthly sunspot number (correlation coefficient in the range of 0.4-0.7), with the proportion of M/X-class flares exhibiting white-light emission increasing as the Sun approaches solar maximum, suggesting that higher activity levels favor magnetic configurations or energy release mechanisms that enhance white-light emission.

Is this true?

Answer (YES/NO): YES